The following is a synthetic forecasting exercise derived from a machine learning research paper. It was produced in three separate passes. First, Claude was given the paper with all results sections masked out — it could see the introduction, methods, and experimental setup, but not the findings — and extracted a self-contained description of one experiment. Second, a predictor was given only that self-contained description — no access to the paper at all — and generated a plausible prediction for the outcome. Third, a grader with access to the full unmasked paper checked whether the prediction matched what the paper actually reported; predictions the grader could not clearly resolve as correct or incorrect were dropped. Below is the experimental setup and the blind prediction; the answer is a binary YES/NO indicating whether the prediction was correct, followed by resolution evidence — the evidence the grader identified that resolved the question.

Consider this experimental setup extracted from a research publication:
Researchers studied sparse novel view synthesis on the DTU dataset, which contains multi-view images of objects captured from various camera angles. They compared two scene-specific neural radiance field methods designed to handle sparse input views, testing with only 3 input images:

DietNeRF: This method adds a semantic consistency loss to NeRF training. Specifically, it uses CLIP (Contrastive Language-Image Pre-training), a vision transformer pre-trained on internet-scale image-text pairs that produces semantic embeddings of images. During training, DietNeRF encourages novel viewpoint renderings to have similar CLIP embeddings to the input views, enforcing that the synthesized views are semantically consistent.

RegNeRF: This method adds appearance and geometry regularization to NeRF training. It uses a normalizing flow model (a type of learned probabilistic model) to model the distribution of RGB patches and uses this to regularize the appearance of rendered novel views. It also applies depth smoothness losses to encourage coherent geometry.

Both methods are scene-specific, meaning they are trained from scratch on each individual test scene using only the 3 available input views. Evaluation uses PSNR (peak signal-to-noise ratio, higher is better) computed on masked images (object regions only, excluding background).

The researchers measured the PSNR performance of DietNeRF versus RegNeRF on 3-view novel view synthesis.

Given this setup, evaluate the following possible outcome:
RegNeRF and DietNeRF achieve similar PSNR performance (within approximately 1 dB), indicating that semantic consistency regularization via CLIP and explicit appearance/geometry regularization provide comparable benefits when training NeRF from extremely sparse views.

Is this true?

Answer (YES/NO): NO